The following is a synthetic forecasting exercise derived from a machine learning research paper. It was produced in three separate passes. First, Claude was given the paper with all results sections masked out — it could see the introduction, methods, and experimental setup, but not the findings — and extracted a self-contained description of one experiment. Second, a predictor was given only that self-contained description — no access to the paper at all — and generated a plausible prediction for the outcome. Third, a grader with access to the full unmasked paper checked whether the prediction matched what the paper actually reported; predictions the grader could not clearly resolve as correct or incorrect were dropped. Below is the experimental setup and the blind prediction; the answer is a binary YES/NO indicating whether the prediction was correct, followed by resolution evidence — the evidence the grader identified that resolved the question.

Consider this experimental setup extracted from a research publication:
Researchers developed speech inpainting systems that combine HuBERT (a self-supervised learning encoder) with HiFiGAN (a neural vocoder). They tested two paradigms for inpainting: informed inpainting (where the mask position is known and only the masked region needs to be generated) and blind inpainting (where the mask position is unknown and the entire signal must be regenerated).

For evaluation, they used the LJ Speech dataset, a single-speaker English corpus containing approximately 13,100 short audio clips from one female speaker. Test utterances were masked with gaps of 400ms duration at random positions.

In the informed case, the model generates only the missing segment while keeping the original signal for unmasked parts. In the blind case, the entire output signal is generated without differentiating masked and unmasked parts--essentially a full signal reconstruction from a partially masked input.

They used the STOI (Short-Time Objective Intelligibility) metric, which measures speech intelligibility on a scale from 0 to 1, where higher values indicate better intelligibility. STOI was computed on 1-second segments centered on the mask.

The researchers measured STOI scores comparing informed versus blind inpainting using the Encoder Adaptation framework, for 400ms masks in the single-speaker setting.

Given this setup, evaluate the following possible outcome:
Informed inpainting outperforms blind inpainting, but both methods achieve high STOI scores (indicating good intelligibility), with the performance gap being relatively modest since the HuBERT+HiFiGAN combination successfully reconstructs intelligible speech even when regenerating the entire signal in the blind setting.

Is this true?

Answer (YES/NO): NO